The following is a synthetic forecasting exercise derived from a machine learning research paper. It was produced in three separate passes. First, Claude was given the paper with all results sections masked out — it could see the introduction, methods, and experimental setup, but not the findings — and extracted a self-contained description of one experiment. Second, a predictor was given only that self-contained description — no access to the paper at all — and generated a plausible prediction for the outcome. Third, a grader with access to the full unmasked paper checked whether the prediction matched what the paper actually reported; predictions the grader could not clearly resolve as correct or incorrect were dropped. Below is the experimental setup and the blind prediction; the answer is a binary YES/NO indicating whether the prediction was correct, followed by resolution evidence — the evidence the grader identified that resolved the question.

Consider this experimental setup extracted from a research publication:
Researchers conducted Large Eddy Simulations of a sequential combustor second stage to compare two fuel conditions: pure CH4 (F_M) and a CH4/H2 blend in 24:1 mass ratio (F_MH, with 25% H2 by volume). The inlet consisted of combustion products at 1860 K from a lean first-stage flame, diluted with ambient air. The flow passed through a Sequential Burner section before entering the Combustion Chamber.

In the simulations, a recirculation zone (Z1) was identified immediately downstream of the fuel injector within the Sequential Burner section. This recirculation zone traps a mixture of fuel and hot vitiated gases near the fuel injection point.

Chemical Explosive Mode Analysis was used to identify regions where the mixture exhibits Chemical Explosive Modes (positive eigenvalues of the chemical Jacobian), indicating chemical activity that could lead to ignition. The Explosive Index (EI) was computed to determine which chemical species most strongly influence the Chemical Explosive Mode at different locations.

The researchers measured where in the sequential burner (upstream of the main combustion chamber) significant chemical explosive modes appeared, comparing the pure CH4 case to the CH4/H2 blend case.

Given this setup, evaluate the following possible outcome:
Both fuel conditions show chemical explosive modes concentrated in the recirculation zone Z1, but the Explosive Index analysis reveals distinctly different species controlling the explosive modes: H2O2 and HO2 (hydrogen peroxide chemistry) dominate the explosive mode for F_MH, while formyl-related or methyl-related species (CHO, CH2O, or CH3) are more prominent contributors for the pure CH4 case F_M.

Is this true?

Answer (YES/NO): NO